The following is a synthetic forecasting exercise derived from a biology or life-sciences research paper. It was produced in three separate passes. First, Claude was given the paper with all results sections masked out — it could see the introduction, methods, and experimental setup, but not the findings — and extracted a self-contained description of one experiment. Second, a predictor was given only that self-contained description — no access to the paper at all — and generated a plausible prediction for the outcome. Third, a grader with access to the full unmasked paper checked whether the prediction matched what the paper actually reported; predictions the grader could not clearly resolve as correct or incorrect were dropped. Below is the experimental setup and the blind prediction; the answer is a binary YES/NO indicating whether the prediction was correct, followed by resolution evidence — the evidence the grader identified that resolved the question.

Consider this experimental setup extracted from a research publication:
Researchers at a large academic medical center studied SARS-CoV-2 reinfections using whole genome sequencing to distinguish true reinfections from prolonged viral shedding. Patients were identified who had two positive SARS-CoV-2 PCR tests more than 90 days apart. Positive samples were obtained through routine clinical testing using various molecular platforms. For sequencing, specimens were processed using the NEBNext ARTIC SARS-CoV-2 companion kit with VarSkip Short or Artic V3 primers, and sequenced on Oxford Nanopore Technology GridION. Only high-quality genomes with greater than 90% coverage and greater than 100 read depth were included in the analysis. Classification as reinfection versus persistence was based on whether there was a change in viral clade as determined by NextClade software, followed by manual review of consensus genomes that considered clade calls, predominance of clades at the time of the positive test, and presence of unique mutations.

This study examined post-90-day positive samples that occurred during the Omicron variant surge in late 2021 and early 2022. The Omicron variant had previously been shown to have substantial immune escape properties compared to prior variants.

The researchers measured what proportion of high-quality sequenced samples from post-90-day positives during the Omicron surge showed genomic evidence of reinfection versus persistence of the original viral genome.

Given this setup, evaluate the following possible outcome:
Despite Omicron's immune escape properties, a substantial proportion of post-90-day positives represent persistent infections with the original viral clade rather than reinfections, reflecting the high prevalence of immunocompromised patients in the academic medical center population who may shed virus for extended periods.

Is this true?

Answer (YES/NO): NO